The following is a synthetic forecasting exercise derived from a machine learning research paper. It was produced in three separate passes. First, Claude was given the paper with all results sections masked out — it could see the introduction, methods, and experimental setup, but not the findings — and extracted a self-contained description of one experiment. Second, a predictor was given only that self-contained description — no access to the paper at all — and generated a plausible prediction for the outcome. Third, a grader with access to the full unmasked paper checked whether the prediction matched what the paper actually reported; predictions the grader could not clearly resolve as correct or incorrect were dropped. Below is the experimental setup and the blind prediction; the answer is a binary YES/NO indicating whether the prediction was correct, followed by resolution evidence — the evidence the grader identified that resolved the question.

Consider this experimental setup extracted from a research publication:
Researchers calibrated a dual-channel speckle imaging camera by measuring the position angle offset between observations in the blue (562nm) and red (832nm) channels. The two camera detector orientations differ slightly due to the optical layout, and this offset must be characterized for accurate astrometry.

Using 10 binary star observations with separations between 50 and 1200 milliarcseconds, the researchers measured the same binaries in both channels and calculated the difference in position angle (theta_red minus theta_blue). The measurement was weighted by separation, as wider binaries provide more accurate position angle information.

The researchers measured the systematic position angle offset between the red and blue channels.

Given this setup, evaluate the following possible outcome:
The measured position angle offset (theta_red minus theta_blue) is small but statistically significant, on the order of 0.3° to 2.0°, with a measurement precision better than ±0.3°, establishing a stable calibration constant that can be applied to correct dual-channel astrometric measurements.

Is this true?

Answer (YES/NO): YES